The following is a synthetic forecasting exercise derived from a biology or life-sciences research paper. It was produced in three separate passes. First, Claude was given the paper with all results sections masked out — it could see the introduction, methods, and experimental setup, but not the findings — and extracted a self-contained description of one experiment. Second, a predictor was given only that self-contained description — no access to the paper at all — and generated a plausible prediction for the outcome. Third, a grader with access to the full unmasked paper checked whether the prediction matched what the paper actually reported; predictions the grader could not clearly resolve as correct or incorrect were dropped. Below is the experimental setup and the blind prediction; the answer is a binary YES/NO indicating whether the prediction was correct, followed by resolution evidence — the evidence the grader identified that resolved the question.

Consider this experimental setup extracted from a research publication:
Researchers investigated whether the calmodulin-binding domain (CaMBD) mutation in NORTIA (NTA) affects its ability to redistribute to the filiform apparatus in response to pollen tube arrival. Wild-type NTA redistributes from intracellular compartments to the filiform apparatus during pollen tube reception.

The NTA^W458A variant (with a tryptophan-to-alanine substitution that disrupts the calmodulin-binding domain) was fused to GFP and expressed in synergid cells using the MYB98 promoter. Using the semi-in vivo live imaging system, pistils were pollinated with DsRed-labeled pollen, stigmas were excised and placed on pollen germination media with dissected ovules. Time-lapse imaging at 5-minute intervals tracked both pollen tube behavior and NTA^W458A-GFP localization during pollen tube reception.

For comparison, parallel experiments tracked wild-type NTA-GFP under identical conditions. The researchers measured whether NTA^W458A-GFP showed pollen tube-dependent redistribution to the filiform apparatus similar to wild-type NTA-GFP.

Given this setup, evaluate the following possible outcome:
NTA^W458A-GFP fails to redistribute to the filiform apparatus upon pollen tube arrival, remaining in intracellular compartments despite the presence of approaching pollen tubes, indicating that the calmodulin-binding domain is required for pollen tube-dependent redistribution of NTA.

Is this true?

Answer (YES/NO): NO